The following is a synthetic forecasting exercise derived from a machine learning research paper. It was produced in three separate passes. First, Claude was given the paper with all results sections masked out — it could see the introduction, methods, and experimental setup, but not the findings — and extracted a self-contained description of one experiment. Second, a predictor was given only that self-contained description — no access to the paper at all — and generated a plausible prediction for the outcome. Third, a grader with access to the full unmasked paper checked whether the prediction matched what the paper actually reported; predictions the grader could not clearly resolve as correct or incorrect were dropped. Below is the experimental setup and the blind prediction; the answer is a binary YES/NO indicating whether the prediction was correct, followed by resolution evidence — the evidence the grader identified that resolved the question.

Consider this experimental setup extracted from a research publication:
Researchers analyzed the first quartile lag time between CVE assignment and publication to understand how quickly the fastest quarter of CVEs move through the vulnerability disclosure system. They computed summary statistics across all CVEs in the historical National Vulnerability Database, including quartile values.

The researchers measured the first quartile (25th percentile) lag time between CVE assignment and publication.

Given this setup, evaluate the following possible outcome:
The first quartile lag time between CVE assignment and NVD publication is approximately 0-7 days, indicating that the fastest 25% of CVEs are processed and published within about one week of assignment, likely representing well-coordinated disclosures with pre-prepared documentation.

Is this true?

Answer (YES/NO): YES